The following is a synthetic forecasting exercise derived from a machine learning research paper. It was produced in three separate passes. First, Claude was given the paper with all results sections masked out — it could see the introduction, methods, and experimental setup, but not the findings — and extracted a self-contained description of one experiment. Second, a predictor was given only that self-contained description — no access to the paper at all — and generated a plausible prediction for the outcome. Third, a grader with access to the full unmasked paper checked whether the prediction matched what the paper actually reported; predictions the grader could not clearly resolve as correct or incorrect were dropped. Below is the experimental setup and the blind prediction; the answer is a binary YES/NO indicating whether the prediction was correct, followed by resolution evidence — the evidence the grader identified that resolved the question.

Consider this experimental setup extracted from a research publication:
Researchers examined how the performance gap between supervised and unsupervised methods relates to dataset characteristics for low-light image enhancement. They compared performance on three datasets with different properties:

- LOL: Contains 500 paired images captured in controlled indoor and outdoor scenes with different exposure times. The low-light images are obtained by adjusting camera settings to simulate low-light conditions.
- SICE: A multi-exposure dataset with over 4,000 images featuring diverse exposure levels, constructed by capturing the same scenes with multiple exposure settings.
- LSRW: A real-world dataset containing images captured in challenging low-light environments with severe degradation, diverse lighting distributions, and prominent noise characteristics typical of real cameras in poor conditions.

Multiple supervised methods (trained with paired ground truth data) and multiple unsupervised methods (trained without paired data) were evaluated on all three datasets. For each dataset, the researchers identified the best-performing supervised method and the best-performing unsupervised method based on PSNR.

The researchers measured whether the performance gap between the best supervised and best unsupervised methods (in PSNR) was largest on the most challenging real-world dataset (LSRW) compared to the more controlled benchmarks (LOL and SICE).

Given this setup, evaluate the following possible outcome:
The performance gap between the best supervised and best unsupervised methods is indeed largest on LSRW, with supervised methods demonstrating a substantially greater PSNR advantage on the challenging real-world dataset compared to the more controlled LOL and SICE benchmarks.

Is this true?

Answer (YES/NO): NO